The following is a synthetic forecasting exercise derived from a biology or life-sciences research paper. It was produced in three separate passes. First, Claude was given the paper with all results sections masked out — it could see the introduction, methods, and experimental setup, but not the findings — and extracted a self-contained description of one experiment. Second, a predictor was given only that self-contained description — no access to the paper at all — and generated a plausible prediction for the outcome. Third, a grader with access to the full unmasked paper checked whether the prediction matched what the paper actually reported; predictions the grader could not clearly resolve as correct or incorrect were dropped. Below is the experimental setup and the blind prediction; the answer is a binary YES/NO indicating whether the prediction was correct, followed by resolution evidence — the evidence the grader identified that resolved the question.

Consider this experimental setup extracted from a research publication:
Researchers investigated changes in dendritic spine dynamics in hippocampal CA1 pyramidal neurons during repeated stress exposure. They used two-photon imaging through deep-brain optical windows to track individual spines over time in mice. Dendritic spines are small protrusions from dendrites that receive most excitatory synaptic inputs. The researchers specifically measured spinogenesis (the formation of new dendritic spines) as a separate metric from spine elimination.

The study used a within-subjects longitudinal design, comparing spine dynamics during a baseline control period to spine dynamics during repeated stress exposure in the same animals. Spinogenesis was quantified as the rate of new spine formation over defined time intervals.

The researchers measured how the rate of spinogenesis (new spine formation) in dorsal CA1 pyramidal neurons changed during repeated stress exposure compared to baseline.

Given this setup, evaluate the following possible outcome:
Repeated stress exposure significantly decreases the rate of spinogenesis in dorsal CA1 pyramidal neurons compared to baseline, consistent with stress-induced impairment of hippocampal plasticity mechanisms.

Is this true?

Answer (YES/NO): YES